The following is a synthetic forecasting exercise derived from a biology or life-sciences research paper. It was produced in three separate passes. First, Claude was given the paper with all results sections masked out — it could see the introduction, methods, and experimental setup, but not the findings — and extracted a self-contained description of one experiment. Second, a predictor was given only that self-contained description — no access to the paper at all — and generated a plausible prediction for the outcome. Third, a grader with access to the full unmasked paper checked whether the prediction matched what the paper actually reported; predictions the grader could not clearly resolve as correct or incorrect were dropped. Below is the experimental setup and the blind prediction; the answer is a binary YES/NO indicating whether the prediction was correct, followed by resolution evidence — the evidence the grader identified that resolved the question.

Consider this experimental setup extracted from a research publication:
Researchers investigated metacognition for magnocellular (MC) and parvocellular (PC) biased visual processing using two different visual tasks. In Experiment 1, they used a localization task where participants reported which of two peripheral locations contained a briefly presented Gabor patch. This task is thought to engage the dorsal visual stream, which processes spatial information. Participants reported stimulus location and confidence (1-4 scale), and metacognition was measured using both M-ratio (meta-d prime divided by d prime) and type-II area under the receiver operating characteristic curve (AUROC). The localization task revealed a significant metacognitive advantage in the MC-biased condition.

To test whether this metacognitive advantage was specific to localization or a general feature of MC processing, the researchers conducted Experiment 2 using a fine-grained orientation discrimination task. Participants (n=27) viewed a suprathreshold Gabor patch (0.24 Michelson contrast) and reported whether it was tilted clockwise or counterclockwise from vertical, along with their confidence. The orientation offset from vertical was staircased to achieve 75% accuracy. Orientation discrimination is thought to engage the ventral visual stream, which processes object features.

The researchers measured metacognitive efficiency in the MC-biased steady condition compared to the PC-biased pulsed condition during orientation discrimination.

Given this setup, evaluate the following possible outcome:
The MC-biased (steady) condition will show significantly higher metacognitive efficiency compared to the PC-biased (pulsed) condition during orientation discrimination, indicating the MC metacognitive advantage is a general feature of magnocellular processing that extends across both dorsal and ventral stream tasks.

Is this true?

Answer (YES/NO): NO